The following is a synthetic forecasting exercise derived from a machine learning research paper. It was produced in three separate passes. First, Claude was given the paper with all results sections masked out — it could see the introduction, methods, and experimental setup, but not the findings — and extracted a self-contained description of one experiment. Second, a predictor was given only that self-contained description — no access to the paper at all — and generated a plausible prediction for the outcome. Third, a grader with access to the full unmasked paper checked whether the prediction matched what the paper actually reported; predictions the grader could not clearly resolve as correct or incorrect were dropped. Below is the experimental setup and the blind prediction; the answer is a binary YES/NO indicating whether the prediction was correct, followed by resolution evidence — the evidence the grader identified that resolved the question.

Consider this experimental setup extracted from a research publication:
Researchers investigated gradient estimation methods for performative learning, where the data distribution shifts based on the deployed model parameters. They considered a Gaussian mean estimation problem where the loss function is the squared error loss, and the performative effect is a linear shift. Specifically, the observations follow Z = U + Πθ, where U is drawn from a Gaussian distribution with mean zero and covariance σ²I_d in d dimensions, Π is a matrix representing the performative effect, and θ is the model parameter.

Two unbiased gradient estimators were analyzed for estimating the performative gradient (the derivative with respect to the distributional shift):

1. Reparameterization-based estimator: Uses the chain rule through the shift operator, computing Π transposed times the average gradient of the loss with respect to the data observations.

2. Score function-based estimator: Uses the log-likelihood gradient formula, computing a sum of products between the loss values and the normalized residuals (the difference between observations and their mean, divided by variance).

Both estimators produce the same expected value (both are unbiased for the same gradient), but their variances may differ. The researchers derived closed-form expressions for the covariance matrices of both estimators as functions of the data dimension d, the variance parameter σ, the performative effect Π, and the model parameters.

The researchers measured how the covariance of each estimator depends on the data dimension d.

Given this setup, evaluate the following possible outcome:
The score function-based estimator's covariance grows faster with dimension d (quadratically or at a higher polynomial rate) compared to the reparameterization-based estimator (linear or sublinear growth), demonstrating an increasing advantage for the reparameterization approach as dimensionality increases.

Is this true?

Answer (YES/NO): NO